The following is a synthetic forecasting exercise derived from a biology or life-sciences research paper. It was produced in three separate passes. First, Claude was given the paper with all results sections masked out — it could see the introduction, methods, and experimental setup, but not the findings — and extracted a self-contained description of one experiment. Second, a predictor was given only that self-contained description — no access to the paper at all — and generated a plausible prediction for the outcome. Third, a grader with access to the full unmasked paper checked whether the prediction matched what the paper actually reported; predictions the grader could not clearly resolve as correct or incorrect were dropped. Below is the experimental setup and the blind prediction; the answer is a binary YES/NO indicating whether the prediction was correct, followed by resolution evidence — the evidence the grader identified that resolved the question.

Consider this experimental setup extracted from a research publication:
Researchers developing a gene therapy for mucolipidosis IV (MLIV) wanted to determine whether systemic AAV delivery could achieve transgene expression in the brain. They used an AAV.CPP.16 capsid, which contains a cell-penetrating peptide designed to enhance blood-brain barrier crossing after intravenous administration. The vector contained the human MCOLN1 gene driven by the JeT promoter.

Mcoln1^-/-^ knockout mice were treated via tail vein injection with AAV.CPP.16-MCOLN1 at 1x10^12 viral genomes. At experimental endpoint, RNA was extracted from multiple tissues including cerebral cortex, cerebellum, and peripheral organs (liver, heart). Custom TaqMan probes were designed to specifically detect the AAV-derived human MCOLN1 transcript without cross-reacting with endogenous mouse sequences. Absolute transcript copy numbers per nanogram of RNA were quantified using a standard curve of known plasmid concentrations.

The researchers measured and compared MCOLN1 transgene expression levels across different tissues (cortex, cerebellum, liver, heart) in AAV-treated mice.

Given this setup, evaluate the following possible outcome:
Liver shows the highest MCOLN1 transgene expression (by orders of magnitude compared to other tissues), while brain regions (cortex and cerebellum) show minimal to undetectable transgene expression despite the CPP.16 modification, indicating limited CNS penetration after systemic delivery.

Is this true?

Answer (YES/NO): NO